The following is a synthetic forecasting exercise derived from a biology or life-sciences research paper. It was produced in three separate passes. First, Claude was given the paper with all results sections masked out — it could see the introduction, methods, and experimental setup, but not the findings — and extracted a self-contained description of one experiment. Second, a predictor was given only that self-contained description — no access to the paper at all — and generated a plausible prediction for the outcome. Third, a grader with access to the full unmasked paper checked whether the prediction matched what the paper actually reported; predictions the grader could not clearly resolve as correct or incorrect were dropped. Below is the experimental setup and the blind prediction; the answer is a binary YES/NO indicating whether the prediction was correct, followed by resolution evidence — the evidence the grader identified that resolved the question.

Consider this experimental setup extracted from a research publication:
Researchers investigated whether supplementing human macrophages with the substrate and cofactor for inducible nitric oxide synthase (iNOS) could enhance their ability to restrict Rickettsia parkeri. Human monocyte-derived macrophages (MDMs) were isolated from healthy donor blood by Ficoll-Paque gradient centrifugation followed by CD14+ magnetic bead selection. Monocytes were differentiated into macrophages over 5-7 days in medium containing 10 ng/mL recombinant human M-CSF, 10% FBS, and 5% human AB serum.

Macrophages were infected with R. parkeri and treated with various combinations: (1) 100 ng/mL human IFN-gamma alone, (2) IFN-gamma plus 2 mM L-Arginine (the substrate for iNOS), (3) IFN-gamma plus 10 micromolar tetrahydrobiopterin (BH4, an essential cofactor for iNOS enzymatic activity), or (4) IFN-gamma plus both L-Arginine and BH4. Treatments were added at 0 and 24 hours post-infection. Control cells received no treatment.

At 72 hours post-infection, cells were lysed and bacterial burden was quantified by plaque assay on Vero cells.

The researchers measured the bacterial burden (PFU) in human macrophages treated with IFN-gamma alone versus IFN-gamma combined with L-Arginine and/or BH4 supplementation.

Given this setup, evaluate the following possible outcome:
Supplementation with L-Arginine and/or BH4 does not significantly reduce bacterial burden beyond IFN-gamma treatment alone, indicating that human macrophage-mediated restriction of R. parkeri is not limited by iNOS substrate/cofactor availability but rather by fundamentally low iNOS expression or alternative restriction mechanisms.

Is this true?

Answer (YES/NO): YES